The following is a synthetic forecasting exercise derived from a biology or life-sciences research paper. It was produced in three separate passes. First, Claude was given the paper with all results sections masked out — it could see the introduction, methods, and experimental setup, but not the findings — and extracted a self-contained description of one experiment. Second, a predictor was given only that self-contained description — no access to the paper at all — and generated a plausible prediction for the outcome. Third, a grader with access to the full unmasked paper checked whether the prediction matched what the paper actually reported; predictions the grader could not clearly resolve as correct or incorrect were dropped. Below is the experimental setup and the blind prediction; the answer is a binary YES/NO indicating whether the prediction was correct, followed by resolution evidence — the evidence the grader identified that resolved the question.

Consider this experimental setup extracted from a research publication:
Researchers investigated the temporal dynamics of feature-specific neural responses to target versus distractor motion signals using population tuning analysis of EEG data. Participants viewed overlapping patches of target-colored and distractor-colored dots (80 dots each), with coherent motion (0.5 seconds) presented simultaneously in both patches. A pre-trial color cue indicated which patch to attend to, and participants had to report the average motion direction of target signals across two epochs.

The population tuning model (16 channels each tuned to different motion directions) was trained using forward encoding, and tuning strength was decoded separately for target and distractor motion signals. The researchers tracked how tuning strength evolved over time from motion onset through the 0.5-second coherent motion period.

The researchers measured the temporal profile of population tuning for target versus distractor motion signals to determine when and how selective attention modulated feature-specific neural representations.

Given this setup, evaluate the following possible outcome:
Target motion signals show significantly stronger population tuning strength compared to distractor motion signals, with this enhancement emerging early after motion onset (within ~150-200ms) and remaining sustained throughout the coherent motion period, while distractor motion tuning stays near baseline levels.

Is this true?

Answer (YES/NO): YES